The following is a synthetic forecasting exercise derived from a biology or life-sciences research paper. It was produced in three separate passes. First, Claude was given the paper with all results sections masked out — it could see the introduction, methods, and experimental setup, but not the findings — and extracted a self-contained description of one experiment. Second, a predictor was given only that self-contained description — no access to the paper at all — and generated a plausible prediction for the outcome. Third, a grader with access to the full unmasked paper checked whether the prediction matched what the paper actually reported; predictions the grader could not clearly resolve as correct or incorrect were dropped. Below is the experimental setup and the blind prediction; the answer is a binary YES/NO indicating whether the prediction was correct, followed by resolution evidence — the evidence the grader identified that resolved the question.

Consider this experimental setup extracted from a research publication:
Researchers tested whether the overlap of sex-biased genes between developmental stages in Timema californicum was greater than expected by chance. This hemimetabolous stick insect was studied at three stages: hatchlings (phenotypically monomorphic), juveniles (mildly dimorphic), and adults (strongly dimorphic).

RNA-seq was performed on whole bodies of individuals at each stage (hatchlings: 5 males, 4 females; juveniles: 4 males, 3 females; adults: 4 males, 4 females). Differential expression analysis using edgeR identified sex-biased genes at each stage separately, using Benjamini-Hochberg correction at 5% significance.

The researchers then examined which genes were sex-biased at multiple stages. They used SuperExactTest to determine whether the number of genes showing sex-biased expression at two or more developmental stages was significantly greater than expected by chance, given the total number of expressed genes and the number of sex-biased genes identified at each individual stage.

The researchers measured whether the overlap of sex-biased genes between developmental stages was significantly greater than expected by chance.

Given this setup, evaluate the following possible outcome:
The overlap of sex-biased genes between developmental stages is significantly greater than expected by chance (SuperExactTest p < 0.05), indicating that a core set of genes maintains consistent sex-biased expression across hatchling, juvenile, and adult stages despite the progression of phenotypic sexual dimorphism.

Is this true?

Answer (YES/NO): YES